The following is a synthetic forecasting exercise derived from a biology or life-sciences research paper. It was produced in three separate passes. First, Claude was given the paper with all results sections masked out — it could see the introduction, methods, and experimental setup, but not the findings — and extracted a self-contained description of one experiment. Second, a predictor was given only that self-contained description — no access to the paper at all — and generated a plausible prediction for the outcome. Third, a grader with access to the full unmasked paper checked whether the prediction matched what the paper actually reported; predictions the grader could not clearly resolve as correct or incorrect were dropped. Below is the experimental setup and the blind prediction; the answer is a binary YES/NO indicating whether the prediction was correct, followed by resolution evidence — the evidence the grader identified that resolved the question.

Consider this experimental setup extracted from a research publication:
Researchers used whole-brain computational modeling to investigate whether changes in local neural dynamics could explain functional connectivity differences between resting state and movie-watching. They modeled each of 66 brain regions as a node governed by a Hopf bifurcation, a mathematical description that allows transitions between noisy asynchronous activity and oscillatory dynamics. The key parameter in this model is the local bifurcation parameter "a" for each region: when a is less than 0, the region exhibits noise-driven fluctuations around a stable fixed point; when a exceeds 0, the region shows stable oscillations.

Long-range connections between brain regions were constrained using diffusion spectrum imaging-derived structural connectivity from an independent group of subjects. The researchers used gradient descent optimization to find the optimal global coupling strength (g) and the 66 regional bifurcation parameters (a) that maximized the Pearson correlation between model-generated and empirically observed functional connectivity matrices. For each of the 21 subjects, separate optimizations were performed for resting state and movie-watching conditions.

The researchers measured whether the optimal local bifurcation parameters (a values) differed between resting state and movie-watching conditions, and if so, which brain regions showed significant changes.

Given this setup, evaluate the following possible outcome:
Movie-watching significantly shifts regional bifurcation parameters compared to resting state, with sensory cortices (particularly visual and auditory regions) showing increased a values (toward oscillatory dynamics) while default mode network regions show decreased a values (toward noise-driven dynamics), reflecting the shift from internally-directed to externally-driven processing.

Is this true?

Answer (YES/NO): NO